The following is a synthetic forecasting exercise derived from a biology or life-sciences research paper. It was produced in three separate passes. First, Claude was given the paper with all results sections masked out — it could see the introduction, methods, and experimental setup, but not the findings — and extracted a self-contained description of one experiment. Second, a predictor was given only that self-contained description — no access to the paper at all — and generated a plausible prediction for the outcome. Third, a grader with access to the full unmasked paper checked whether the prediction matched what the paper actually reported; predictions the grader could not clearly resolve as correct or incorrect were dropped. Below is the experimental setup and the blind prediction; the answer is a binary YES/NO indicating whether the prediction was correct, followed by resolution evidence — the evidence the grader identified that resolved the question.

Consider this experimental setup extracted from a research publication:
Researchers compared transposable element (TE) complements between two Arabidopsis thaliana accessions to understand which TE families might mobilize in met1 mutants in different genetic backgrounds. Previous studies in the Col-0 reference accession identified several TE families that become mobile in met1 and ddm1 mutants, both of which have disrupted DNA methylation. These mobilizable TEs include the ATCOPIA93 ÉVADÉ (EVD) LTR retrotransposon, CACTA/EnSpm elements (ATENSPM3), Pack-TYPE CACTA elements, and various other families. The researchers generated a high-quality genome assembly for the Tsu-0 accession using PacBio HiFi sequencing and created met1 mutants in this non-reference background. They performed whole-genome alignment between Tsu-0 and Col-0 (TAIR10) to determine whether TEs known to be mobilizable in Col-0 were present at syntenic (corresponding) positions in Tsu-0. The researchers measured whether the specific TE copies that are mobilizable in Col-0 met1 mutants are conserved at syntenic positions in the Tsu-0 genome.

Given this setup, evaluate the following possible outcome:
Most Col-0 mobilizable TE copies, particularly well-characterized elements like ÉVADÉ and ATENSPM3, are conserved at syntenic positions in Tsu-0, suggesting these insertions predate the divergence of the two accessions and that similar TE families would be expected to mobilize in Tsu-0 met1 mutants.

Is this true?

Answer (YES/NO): NO